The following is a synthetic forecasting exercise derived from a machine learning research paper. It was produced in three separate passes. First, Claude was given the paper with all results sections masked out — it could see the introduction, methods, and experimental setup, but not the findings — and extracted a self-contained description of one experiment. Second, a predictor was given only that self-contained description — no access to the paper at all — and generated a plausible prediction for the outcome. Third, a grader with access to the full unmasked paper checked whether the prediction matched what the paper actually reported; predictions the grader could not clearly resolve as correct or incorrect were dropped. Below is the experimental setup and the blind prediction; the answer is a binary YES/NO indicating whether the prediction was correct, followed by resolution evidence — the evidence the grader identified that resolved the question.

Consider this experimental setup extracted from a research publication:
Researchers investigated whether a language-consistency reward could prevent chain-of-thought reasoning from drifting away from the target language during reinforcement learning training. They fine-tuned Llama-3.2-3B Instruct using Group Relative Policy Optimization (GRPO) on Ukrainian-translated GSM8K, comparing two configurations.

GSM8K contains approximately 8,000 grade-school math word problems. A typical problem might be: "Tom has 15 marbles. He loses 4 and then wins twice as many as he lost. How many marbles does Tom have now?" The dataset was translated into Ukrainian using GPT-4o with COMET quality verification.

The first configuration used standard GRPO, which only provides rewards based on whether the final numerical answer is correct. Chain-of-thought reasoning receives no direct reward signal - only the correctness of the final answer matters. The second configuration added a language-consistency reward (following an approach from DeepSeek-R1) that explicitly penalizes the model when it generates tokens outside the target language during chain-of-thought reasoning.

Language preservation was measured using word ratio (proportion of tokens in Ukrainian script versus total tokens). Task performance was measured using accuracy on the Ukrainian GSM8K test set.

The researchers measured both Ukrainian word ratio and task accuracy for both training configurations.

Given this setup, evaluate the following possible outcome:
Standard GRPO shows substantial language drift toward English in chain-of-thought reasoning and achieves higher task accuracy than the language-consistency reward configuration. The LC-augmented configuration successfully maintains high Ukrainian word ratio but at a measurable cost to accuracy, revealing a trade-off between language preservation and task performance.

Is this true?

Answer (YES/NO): YES